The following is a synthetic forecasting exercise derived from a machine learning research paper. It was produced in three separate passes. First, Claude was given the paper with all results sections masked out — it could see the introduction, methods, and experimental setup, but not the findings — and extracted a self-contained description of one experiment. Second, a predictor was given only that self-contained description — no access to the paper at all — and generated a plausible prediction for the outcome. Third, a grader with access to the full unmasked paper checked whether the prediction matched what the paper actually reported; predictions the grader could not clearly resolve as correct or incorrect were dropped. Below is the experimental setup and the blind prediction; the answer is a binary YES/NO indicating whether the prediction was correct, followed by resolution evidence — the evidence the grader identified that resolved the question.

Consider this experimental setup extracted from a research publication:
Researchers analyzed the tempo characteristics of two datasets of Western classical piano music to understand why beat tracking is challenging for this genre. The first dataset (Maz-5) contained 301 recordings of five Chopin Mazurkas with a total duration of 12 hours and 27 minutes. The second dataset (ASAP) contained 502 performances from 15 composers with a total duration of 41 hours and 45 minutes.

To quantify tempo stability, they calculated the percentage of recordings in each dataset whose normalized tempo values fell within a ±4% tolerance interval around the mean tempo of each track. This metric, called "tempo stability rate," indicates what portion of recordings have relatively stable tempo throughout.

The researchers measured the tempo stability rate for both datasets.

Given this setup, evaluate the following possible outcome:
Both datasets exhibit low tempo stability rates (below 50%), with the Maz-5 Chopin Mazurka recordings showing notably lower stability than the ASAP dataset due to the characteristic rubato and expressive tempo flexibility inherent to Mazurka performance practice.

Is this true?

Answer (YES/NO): YES